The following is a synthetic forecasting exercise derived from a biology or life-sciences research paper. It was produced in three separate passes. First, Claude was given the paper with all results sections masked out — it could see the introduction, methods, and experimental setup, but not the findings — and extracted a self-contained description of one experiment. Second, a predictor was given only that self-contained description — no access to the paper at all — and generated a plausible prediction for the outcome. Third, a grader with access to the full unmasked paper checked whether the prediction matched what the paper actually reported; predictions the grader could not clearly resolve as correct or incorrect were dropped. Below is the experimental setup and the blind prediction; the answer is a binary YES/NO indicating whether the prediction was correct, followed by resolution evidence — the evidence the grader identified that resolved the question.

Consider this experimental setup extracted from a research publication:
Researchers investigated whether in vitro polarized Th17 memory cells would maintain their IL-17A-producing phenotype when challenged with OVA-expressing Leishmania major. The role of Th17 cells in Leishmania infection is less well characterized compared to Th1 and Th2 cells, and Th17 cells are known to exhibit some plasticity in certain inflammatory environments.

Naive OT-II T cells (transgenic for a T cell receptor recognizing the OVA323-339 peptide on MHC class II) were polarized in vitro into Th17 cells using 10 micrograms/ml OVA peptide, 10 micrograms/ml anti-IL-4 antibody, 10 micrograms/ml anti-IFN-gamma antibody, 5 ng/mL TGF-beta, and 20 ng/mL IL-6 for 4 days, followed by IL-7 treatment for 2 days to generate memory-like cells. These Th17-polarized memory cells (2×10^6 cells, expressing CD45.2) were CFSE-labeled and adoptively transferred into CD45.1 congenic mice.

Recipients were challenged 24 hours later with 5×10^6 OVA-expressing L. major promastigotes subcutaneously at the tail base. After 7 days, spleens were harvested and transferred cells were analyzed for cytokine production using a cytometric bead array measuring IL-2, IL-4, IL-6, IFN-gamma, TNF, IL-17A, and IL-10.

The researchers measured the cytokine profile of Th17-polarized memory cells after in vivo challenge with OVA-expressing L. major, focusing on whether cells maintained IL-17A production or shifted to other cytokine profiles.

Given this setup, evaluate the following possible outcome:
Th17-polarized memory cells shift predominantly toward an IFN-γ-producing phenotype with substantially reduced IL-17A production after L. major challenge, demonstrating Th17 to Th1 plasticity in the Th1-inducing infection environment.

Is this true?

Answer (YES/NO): NO